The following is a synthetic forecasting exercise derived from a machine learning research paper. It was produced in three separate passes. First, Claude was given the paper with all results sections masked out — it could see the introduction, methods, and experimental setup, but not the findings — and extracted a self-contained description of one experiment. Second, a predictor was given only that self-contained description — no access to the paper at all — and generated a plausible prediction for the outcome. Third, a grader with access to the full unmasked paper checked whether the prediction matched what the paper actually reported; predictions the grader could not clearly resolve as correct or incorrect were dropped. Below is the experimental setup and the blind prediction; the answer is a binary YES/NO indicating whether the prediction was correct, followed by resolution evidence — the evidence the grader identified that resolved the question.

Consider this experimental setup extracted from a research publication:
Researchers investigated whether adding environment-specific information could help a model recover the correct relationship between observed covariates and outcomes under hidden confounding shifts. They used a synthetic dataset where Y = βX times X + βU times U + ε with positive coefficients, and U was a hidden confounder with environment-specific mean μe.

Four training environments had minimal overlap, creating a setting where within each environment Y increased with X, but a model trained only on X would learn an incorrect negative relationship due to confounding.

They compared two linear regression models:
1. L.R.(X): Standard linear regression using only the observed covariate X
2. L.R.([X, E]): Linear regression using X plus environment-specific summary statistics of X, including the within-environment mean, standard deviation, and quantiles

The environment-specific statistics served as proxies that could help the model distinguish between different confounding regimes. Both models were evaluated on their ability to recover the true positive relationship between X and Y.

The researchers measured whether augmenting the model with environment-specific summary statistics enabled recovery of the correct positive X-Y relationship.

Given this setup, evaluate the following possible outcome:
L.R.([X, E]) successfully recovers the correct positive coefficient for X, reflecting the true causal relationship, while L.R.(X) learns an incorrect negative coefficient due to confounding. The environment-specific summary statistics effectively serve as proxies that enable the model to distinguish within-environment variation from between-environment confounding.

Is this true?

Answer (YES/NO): YES